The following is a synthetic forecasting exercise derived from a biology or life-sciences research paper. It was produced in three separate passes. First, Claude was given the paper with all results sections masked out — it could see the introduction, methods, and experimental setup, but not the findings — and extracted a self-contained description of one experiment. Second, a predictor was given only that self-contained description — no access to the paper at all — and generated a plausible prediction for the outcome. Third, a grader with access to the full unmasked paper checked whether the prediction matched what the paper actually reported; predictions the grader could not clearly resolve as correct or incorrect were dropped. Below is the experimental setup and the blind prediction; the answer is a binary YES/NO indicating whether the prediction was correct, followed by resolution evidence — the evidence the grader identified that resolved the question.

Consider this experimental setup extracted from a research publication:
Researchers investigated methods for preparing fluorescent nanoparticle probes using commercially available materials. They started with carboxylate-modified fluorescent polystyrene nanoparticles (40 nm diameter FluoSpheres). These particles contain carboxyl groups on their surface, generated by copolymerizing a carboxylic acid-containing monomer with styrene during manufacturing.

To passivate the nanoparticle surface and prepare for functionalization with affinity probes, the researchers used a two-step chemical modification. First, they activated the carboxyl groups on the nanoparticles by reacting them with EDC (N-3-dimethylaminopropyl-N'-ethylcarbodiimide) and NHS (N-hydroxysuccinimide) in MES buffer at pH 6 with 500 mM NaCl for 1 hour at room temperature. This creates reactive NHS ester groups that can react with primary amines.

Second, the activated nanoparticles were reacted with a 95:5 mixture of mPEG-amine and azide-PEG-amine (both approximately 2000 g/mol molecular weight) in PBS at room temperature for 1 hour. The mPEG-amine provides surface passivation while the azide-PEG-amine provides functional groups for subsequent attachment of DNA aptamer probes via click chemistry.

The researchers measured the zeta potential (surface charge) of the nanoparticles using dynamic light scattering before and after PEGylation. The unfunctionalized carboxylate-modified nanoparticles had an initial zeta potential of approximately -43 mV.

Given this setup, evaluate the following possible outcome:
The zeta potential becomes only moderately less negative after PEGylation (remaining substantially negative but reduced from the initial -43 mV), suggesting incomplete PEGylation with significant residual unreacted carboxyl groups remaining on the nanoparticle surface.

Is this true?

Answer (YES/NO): NO